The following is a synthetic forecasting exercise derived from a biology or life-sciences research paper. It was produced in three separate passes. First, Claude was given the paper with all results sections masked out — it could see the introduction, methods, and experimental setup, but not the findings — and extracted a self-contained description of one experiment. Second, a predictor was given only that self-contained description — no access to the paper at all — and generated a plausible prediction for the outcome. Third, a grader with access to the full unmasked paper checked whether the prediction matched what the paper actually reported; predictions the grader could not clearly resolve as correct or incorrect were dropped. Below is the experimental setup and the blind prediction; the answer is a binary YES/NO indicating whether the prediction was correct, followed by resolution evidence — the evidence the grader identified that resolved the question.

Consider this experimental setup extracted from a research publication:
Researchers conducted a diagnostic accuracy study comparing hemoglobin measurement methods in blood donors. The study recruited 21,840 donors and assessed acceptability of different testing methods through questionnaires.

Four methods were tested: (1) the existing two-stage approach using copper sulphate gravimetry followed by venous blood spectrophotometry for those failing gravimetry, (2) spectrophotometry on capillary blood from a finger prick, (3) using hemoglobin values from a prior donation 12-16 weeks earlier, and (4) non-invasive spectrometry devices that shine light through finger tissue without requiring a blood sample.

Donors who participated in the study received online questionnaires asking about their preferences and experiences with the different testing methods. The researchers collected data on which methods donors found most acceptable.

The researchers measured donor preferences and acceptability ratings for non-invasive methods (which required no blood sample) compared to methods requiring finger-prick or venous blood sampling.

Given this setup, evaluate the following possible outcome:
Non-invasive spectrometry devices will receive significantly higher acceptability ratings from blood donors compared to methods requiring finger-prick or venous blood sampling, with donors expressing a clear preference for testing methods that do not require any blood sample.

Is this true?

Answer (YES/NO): YES